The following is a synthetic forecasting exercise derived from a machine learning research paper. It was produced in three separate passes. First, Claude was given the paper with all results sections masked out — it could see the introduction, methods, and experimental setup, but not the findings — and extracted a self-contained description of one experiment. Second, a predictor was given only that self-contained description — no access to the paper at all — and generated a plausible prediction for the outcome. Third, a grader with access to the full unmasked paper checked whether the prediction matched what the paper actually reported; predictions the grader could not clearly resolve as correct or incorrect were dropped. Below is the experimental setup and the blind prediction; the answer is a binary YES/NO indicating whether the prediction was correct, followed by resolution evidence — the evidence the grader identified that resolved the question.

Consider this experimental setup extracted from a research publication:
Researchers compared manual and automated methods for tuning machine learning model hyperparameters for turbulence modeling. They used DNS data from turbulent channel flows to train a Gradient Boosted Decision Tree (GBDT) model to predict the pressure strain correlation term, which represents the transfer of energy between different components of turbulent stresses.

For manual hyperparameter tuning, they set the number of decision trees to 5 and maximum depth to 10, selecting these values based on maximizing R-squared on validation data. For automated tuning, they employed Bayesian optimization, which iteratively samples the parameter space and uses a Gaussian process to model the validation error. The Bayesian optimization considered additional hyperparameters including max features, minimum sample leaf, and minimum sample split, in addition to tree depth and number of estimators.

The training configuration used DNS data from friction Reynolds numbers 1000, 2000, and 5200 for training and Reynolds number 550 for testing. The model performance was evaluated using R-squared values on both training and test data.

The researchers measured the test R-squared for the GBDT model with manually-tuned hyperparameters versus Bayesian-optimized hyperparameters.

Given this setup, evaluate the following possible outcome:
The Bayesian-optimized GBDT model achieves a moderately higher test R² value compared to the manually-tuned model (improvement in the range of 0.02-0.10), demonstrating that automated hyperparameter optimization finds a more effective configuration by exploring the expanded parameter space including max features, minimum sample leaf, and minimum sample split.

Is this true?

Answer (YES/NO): YES